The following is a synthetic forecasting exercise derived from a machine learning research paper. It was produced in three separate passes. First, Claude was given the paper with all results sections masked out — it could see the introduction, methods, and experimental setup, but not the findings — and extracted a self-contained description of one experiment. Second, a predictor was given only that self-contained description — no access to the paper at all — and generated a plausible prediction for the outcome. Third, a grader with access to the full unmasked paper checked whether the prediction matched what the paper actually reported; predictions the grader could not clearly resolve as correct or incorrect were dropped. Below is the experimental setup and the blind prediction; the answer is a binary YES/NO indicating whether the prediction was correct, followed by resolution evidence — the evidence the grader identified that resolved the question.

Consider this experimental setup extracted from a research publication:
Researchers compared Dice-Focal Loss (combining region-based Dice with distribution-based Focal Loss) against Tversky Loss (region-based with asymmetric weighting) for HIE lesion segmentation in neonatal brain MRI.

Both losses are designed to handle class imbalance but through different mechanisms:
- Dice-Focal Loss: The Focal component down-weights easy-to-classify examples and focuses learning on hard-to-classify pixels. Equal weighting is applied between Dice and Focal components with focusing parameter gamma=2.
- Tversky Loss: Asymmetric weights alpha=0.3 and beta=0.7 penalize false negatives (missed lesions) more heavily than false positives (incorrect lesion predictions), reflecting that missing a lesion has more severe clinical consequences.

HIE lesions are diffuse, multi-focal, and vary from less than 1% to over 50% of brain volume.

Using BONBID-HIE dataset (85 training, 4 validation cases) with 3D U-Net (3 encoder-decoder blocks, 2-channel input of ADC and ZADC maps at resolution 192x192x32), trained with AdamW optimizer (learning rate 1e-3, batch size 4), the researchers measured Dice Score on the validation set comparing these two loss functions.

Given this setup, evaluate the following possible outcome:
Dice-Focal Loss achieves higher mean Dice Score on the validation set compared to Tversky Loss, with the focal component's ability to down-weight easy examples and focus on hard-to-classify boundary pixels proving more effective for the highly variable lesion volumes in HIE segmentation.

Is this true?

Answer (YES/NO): YES